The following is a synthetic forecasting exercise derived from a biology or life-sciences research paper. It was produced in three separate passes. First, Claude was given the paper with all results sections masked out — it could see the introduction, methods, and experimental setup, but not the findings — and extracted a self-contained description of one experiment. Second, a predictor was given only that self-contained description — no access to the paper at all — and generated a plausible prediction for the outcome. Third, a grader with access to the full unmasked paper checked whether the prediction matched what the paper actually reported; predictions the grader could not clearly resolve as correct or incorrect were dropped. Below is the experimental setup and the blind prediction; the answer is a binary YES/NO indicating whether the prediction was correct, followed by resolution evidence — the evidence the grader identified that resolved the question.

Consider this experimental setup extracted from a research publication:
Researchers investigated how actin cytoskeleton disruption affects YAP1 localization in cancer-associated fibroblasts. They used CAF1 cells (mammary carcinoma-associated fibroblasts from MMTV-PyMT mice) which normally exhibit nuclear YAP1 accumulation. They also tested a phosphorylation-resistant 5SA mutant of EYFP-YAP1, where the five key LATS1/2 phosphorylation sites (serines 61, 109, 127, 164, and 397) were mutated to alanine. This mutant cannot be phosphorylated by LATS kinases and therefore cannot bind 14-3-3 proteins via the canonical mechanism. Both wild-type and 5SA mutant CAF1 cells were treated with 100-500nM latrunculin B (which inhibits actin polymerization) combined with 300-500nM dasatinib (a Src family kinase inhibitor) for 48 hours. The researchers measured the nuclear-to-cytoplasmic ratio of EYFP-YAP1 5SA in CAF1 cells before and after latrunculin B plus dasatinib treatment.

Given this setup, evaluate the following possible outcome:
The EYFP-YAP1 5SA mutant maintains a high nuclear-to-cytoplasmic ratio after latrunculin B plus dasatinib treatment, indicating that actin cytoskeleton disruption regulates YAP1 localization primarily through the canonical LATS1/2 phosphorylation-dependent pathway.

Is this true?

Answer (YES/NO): YES